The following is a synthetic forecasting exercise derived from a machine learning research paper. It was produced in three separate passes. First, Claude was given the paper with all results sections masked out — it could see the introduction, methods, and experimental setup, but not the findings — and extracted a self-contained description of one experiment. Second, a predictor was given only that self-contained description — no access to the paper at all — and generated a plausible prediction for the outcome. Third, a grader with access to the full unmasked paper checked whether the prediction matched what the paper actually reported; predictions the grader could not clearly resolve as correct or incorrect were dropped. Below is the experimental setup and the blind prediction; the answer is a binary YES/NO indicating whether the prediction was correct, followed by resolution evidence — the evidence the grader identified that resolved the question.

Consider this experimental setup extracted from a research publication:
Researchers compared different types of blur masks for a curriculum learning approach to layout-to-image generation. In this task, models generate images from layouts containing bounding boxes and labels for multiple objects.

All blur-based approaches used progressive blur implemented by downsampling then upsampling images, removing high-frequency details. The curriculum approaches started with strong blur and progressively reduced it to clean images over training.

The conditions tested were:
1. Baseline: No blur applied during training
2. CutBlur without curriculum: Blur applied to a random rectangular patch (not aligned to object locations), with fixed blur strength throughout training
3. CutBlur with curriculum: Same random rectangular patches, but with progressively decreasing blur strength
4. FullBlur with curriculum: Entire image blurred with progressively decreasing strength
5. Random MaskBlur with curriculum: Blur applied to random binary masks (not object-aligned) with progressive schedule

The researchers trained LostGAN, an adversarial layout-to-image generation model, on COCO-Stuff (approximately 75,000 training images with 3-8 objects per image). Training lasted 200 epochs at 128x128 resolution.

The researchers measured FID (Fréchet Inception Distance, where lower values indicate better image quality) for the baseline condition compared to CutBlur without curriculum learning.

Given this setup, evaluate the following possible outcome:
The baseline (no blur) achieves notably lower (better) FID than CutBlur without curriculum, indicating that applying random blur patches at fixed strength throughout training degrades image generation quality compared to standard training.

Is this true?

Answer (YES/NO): YES